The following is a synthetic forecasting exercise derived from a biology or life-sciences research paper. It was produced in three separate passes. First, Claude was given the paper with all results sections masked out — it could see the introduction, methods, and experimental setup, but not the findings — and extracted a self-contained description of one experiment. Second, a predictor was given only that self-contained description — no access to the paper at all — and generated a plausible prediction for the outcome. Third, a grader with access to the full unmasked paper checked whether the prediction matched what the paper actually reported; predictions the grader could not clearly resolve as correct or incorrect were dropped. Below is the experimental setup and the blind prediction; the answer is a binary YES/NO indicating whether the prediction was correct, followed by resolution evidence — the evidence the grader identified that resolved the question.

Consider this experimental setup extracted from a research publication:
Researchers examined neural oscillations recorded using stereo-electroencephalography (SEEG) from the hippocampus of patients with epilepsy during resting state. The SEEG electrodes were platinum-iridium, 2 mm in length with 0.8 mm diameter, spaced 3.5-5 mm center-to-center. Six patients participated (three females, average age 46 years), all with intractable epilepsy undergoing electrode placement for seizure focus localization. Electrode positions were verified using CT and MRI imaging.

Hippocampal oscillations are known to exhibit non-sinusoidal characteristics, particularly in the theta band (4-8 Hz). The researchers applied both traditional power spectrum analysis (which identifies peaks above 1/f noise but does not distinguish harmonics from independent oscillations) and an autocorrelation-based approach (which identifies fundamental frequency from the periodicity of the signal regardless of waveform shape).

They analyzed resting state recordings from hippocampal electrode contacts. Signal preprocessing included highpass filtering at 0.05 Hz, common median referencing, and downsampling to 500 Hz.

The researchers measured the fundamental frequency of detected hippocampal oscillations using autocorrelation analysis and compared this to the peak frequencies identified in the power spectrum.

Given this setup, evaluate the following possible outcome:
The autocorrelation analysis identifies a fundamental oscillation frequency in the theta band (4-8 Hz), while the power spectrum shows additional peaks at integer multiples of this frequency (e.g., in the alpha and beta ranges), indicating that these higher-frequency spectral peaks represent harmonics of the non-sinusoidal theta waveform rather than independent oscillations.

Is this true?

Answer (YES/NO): NO